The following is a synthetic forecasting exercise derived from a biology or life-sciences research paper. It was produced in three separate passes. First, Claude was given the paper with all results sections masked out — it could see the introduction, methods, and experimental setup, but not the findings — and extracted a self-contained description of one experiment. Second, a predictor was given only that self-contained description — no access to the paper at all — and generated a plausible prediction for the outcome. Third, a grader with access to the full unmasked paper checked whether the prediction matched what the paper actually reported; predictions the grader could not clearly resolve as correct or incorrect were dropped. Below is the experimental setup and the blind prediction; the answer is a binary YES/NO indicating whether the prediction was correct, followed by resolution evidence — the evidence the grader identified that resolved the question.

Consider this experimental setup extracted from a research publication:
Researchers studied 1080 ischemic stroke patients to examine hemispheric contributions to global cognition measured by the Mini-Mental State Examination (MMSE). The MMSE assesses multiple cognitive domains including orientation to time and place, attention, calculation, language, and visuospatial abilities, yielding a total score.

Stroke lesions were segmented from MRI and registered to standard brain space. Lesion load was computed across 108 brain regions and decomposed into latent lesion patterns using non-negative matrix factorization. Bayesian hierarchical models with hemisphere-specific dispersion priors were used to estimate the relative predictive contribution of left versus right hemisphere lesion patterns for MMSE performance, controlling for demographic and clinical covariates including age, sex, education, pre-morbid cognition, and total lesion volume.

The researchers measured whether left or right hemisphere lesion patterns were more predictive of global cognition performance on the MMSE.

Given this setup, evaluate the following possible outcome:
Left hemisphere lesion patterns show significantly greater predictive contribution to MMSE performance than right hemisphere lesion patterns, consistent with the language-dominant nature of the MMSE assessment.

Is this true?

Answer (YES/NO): NO